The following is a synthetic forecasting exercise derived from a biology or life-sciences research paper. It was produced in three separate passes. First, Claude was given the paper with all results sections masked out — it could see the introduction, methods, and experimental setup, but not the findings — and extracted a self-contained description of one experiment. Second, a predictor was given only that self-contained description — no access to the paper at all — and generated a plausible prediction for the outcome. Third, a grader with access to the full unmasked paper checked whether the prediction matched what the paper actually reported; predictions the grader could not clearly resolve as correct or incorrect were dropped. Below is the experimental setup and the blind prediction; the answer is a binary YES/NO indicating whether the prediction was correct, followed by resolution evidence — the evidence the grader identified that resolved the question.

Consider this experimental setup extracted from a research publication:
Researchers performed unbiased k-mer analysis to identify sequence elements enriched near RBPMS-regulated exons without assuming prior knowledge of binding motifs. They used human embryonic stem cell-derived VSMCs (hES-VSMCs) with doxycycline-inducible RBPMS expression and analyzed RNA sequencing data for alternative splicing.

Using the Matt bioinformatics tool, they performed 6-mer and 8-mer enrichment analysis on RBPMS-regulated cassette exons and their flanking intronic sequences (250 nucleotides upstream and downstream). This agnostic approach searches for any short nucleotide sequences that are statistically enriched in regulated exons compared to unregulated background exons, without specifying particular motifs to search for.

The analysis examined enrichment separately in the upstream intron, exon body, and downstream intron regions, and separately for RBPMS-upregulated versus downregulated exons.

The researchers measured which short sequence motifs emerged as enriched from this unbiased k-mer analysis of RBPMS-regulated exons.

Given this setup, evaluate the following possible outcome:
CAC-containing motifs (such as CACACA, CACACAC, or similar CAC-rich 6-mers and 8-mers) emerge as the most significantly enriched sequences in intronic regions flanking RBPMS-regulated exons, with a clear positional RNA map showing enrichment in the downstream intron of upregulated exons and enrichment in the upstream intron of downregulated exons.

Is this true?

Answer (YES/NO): NO